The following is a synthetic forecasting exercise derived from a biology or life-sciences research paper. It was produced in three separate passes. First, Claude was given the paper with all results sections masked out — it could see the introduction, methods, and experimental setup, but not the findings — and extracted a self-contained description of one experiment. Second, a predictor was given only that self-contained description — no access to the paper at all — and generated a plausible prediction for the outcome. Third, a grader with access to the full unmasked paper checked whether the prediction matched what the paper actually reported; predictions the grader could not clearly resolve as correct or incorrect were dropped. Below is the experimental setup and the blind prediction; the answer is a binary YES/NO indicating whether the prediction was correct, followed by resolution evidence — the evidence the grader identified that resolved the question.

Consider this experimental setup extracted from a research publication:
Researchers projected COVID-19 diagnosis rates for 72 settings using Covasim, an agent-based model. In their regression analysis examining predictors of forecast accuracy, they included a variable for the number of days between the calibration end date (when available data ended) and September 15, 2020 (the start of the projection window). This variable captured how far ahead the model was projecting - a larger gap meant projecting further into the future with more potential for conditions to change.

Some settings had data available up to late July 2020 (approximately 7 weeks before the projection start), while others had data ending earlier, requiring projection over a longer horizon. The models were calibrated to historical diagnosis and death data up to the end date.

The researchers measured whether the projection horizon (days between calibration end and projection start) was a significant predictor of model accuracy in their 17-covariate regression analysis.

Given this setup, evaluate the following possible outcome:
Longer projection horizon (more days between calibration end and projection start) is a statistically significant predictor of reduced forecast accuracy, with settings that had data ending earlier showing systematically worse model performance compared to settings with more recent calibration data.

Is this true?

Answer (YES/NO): NO